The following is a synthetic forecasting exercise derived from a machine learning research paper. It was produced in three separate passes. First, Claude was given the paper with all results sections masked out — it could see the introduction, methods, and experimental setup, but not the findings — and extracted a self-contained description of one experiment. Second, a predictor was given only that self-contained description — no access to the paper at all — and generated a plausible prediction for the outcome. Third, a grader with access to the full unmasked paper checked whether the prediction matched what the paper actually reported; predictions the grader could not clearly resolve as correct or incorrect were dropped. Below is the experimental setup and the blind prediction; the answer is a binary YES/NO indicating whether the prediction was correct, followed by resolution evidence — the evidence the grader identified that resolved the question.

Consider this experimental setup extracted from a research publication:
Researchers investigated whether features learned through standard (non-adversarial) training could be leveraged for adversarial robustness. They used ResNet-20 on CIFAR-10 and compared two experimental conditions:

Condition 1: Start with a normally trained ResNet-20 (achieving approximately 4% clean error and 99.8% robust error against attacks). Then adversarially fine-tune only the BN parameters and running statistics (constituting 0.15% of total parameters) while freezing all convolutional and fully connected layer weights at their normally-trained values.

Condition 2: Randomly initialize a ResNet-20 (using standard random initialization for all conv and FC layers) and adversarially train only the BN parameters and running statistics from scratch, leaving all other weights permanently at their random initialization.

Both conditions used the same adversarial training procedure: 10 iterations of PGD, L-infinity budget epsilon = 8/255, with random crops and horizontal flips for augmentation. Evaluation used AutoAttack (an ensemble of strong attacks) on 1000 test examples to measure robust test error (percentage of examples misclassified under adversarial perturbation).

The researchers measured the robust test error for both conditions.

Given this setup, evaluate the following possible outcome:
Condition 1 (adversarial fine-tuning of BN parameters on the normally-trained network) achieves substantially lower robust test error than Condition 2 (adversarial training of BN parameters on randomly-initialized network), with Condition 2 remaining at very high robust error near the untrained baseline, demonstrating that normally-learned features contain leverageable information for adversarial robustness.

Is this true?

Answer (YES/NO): YES